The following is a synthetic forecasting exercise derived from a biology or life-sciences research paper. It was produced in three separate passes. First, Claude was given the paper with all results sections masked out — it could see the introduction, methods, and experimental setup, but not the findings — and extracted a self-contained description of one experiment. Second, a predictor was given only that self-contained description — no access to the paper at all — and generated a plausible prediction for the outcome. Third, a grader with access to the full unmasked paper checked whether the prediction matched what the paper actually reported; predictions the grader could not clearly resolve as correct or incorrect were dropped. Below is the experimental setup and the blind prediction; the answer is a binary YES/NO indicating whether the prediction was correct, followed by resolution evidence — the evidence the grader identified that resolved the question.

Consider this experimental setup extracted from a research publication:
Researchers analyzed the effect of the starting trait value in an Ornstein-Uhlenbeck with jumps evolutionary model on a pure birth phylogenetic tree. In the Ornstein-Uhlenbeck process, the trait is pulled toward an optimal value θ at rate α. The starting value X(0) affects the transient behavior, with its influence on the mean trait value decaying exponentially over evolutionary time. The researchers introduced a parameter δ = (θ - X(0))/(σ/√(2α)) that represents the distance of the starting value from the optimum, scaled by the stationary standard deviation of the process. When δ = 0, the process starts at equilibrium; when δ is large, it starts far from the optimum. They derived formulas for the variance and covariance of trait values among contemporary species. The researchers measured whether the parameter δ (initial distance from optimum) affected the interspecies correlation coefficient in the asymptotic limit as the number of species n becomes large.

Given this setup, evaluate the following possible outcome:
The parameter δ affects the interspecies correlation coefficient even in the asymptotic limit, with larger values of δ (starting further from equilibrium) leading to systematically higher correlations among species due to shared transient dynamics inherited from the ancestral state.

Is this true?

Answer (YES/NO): NO